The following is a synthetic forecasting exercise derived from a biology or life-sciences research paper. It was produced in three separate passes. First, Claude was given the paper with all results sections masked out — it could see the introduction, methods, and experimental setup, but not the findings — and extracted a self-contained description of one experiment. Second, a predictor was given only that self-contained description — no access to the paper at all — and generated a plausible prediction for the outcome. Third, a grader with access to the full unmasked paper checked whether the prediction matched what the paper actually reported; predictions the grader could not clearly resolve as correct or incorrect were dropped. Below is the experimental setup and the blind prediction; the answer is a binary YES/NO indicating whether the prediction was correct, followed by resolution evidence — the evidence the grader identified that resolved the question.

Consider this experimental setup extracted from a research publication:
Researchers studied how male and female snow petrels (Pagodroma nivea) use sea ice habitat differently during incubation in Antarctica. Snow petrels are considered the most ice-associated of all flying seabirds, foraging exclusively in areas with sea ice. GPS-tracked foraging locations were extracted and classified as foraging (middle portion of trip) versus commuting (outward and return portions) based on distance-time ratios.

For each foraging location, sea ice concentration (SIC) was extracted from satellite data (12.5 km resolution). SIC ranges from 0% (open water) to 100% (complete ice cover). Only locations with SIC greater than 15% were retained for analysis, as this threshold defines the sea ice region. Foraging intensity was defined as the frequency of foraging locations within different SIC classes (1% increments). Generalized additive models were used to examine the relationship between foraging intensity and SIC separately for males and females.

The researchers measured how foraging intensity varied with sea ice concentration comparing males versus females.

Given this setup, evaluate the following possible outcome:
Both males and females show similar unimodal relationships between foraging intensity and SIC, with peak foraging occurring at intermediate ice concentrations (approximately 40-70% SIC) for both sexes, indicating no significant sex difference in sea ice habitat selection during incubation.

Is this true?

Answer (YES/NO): NO